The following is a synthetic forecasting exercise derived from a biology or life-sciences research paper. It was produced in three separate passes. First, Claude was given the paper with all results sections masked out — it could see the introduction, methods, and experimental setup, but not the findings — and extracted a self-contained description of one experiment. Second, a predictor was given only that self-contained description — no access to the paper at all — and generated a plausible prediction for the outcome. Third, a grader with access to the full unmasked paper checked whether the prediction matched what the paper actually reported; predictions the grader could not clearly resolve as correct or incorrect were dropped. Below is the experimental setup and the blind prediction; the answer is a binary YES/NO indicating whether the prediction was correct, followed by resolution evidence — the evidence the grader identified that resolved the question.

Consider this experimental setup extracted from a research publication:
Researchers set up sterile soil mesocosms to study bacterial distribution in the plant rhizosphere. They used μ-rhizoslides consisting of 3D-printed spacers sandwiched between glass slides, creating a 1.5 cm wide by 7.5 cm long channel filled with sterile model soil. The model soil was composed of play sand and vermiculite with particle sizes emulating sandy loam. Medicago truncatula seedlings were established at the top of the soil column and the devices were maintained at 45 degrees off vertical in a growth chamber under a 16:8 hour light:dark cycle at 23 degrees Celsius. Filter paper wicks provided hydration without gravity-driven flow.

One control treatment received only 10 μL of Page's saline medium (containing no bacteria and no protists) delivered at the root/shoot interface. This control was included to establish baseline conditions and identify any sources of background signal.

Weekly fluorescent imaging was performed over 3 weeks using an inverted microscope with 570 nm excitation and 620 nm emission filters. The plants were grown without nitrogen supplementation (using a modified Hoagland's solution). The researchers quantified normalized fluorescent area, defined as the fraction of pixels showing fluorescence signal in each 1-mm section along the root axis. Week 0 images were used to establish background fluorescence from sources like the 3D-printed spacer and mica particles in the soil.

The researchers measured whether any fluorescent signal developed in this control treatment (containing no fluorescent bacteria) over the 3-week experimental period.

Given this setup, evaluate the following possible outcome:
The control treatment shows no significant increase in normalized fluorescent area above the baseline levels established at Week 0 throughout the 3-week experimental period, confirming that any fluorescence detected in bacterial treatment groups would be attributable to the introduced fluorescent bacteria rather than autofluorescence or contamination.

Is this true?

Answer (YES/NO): NO